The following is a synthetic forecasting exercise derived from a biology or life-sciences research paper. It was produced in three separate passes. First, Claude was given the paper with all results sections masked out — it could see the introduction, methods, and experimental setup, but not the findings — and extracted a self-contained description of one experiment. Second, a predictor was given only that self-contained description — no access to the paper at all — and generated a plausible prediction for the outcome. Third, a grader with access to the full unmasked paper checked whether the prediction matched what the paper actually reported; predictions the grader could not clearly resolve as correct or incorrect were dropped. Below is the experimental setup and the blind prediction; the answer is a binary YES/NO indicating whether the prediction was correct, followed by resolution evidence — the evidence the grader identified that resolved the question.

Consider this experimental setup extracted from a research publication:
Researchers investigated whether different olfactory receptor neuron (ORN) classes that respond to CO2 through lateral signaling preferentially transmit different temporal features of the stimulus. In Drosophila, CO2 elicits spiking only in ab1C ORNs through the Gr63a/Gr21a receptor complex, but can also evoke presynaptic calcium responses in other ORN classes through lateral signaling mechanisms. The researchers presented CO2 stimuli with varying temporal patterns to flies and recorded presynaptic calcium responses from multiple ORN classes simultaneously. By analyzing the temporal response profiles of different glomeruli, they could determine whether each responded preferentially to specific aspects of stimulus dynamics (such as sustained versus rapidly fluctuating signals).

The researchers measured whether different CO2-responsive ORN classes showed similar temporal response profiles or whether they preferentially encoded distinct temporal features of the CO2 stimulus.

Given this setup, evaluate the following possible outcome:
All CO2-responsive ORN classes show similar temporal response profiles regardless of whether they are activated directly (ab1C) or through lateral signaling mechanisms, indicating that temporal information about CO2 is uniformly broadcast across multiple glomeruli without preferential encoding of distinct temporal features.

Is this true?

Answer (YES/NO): NO